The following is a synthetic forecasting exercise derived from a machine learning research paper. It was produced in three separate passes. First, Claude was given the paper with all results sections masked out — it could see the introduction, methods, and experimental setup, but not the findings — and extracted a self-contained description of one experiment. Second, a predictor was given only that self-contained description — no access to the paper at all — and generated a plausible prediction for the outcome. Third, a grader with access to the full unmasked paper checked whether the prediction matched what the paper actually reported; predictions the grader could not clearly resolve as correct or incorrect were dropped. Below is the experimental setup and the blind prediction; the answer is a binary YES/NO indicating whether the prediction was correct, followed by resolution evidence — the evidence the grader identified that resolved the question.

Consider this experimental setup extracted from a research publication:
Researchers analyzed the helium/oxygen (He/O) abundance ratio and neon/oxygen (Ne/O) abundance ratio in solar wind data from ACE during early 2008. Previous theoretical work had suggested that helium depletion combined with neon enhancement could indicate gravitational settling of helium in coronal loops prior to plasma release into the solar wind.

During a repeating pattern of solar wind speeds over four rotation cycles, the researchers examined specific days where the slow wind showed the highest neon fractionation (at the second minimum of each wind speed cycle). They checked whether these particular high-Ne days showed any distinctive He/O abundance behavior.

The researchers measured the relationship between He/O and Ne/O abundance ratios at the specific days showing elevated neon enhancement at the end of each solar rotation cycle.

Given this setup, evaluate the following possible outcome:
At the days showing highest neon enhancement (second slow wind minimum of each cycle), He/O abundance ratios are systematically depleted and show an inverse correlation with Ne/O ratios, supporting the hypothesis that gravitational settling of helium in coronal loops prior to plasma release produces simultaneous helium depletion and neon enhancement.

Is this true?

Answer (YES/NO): YES